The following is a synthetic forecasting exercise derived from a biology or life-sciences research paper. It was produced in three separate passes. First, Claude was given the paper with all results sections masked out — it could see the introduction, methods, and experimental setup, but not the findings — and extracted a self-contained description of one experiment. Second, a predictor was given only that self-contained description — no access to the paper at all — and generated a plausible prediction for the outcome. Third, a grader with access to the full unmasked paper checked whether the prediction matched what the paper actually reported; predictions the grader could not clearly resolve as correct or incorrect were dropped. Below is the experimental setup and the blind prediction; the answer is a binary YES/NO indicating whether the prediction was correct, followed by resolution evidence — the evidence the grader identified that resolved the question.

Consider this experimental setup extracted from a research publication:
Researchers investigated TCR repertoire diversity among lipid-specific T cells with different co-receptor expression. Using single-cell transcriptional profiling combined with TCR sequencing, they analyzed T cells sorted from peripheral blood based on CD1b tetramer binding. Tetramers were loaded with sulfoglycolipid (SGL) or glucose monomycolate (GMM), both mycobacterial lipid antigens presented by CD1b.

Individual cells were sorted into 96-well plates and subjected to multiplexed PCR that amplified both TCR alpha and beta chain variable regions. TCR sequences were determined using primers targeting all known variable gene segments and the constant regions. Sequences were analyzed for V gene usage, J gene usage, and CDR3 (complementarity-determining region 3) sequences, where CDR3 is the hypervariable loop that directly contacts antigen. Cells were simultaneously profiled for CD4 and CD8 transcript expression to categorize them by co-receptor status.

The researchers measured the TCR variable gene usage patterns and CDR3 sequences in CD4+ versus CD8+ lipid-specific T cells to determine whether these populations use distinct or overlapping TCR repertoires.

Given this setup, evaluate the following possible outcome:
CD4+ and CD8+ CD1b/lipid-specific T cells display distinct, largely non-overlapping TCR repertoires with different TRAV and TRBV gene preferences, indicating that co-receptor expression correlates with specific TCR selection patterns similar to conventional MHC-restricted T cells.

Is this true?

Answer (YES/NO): NO